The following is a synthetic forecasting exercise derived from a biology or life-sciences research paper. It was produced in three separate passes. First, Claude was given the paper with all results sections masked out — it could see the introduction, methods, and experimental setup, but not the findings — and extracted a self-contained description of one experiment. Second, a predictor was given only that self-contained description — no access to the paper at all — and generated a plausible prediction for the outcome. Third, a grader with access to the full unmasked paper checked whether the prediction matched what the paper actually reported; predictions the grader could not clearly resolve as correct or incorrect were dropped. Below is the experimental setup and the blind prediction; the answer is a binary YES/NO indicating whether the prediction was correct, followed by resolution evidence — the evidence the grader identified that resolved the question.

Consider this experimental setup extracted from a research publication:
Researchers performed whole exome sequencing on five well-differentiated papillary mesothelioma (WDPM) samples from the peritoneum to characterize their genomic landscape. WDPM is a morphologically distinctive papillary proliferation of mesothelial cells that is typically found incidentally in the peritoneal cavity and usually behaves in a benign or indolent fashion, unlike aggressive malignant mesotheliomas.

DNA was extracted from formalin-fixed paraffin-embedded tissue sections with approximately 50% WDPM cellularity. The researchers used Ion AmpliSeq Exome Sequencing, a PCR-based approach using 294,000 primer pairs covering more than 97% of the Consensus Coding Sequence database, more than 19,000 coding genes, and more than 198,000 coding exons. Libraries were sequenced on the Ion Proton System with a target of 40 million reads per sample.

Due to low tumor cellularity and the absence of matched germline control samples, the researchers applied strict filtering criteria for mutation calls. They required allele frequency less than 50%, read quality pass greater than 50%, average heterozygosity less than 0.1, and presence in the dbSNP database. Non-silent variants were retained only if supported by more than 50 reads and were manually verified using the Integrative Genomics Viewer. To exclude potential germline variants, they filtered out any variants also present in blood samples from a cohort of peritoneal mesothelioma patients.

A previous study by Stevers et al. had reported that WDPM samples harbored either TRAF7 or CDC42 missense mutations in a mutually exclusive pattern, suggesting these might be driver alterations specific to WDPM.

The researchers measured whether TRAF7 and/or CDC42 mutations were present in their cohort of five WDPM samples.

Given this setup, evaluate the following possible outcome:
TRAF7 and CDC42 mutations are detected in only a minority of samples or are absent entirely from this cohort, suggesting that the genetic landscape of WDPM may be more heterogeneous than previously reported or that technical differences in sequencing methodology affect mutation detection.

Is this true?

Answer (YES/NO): YES